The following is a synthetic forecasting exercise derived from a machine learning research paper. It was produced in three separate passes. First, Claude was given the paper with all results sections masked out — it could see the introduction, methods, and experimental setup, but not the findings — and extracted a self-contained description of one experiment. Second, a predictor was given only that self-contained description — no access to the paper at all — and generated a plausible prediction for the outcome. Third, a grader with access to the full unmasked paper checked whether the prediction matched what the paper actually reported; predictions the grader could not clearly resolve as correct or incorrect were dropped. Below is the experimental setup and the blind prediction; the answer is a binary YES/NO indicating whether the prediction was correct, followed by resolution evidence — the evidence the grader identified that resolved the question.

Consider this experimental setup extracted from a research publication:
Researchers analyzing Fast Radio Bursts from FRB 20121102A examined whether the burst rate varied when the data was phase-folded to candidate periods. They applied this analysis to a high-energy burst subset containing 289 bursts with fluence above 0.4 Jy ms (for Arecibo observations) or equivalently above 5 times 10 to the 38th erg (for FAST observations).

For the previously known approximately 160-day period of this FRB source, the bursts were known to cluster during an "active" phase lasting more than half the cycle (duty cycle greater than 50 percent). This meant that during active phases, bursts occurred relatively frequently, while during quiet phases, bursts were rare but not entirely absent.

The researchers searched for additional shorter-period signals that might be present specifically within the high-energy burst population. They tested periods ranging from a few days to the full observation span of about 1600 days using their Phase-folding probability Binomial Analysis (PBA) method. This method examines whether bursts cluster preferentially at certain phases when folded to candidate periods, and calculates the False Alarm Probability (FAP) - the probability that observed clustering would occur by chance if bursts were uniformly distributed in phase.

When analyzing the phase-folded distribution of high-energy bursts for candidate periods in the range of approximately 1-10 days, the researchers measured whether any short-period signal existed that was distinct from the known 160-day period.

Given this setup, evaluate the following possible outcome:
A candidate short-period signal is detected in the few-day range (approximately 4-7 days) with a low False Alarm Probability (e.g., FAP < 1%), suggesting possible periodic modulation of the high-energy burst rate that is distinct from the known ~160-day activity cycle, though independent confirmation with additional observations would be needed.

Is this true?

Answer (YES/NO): YES